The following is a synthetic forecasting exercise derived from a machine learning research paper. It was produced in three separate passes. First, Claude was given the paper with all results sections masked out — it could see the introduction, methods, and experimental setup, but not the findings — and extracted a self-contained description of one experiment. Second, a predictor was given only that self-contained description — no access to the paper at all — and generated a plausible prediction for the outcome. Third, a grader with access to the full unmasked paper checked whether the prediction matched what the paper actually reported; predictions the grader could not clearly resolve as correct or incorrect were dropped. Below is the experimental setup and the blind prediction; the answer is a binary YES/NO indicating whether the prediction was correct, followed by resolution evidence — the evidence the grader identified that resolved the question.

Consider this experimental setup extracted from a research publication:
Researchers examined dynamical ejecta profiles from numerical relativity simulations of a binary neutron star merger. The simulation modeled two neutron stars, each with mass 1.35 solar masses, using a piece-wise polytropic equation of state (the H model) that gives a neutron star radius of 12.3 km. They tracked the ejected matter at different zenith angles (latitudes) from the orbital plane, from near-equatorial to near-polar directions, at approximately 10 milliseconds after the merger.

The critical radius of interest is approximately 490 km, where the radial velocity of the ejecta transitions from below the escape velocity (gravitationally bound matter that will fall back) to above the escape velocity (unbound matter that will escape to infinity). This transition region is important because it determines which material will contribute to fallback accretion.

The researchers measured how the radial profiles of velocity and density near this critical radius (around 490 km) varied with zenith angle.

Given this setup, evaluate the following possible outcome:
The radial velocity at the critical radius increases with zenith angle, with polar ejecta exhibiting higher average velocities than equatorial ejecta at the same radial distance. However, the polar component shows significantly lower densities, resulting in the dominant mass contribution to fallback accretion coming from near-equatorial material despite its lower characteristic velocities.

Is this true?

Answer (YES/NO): NO